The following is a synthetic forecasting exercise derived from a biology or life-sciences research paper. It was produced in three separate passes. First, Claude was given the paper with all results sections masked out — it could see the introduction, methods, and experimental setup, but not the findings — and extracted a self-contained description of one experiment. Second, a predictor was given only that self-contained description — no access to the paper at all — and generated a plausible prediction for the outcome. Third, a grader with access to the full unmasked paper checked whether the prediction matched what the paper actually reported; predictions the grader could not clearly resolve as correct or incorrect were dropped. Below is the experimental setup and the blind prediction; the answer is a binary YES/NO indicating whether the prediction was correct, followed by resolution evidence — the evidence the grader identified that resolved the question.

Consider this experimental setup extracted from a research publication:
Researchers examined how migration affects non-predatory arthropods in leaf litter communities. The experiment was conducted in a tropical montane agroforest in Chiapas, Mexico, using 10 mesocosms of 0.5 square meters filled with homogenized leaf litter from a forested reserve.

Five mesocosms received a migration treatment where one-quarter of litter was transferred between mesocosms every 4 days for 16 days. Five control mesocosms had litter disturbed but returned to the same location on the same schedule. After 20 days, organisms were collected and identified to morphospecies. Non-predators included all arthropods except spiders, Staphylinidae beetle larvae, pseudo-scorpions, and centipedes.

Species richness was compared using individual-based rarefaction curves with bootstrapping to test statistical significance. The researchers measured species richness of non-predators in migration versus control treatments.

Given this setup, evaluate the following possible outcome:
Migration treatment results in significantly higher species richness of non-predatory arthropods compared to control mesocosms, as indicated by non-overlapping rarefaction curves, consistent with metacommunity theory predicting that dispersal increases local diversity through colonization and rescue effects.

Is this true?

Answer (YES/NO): NO